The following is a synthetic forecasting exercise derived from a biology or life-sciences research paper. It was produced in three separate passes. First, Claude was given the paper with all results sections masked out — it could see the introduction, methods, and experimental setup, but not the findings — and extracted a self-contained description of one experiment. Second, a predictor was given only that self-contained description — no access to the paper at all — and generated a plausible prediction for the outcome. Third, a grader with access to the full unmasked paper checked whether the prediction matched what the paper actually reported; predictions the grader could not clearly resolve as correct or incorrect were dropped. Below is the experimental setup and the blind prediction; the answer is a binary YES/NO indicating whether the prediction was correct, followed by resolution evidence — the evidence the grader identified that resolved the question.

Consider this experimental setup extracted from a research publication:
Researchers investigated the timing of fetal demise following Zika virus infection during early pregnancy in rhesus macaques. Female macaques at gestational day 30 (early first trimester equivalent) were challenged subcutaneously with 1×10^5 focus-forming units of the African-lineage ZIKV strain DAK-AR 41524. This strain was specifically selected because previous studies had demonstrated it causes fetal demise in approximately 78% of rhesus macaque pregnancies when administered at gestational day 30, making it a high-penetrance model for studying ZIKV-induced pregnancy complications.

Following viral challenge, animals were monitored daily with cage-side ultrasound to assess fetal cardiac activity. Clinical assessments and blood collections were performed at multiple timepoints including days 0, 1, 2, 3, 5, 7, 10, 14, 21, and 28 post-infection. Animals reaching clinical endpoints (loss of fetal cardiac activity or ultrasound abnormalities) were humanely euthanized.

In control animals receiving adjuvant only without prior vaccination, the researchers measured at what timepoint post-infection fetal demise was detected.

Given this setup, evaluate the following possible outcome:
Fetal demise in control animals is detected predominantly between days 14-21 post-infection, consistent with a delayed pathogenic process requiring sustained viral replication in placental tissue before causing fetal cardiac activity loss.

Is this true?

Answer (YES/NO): NO